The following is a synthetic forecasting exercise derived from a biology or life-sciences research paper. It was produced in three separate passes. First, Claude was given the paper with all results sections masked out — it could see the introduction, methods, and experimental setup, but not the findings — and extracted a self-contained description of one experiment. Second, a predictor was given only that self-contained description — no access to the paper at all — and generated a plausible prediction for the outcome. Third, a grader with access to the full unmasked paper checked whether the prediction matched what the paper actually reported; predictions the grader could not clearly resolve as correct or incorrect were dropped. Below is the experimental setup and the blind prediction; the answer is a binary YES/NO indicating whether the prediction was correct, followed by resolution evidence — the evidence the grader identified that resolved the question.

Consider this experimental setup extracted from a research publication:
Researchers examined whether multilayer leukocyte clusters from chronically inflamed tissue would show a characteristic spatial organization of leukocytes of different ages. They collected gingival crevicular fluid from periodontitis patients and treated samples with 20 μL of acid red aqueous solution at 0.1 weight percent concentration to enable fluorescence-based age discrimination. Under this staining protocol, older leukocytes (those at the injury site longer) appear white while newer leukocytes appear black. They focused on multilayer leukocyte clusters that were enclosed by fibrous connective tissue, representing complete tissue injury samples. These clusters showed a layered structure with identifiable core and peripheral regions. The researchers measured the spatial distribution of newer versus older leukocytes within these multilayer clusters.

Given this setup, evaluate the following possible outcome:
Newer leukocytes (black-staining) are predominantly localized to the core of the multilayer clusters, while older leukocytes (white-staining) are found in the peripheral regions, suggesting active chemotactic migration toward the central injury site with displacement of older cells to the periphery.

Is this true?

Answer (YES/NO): YES